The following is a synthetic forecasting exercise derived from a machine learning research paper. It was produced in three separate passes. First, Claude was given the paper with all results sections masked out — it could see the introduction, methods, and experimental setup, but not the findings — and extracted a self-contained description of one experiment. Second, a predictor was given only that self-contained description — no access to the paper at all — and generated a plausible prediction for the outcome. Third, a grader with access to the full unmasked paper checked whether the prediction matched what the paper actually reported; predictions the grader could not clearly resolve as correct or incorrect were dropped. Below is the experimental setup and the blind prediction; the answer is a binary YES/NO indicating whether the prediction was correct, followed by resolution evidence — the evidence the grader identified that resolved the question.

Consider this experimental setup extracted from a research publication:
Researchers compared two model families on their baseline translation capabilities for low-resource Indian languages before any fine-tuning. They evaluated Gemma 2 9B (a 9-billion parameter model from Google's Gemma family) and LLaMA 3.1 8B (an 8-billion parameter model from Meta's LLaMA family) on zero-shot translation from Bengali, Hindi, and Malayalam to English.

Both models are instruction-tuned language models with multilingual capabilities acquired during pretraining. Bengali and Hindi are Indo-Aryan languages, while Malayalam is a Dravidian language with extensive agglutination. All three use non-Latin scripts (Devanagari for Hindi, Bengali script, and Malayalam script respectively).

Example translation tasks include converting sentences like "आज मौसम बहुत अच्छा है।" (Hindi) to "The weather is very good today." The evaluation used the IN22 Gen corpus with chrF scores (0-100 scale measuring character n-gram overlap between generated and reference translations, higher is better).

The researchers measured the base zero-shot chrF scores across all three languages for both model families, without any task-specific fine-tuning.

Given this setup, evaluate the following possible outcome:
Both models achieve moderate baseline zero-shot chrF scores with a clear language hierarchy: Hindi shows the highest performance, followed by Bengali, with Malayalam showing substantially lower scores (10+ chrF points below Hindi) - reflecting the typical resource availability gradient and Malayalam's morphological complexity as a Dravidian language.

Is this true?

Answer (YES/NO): NO